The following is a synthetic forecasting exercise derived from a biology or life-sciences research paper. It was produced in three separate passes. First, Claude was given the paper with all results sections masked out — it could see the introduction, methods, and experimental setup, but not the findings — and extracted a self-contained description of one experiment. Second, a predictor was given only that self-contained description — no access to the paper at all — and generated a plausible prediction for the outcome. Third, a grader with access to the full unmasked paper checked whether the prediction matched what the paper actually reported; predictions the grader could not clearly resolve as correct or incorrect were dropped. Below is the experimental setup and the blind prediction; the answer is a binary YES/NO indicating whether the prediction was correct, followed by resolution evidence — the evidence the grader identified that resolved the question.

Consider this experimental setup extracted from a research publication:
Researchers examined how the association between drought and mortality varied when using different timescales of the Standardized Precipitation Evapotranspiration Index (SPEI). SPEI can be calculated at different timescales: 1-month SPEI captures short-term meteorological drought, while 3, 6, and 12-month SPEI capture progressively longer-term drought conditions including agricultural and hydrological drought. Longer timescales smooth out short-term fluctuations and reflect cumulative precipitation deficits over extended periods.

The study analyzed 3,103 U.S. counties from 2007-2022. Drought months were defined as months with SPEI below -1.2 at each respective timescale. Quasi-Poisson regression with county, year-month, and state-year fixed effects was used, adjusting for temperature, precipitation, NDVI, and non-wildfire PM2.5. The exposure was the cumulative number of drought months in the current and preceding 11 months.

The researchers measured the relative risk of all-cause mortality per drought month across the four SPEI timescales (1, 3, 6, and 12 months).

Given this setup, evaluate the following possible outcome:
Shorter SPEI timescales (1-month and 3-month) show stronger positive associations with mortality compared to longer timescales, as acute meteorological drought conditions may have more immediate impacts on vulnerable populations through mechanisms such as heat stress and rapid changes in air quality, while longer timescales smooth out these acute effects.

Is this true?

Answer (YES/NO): NO